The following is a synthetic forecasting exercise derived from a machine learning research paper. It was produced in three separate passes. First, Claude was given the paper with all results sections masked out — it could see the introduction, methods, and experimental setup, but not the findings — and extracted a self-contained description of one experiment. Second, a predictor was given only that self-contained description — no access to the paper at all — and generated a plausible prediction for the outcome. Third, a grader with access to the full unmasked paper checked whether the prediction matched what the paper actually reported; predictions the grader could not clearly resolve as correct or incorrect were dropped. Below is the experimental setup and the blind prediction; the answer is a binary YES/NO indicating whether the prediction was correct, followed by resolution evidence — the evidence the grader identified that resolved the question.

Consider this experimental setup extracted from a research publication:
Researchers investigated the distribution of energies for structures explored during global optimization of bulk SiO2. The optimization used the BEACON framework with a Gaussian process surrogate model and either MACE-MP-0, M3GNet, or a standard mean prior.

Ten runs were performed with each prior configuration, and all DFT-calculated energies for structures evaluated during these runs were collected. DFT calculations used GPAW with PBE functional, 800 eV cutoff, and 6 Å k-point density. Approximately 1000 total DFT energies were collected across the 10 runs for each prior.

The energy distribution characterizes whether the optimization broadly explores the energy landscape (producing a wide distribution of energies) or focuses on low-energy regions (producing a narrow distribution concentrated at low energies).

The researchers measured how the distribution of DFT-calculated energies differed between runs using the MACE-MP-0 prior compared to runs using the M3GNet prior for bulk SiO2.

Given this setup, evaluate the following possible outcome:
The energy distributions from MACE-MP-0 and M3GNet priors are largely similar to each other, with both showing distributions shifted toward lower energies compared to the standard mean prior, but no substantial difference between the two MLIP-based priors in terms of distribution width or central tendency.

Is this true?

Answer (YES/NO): NO